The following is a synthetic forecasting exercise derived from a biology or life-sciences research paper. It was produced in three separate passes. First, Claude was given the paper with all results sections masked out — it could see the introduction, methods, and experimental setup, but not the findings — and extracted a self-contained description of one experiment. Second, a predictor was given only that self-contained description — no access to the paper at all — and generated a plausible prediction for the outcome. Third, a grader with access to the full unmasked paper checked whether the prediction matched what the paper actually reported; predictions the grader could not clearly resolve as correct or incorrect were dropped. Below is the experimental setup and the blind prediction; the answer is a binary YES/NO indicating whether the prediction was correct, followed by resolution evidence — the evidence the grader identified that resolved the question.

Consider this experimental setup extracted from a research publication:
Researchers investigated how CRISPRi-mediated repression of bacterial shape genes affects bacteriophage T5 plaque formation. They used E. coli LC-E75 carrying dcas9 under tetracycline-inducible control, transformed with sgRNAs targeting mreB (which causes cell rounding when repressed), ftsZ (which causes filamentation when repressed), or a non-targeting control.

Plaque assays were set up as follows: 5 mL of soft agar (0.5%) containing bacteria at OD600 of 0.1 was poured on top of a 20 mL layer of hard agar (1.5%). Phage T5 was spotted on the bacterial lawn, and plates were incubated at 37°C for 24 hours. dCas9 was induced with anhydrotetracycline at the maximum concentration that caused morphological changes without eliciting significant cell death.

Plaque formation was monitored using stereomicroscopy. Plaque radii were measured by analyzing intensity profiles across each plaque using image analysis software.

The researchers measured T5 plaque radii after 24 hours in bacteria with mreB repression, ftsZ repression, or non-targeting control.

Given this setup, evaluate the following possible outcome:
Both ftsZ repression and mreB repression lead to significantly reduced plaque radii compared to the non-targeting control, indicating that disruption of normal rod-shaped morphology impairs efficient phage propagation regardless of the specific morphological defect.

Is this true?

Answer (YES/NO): NO